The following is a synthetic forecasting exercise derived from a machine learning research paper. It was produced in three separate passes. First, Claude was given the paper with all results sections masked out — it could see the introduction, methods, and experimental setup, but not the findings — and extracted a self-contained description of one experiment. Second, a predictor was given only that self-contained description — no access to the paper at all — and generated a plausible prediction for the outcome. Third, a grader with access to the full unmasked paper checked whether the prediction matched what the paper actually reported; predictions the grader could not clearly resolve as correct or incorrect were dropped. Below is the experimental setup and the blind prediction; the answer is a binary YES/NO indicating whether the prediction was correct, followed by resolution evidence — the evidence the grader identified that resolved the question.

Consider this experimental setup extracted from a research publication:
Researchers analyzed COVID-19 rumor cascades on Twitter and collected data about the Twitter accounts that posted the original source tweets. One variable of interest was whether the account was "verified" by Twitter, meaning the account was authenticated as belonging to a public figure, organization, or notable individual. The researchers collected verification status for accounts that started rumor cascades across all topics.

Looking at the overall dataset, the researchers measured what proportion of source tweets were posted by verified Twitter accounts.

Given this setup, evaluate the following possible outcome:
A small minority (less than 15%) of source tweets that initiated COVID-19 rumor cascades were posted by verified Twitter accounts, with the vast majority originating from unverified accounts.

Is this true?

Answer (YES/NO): NO